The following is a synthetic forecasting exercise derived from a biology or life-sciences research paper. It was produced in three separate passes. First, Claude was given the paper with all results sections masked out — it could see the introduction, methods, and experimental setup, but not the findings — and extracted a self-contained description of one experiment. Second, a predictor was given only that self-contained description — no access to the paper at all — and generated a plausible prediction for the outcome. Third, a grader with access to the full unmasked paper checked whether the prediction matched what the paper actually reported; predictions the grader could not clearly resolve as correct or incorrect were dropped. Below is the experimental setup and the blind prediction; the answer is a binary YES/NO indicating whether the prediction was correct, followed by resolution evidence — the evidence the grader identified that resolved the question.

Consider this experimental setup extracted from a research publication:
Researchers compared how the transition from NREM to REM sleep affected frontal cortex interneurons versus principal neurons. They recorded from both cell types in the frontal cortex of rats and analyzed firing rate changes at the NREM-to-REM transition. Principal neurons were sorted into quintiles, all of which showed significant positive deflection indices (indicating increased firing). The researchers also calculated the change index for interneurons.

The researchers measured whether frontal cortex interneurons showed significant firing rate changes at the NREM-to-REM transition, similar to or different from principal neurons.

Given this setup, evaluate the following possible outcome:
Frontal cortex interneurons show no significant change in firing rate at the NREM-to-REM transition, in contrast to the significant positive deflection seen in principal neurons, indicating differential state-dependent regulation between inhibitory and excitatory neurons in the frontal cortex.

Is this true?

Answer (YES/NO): YES